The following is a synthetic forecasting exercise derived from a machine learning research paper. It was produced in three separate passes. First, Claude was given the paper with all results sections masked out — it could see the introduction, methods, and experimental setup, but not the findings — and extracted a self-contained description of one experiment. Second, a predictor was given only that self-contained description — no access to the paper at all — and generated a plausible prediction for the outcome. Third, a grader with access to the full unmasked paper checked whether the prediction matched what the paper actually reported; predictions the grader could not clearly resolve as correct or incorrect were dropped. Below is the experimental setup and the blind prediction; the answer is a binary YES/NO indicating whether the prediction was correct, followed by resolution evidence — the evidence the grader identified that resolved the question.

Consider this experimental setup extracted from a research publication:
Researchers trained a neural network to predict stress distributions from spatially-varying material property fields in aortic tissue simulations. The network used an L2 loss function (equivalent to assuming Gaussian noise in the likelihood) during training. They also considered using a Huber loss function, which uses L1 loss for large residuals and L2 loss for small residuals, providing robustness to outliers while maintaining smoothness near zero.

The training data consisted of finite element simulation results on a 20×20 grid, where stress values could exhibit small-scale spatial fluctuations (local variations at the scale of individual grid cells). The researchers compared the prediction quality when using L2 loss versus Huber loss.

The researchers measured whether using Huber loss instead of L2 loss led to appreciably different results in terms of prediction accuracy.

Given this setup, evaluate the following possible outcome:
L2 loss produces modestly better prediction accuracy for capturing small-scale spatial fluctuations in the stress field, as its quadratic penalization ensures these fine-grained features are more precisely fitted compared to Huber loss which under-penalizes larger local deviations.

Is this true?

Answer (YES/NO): NO